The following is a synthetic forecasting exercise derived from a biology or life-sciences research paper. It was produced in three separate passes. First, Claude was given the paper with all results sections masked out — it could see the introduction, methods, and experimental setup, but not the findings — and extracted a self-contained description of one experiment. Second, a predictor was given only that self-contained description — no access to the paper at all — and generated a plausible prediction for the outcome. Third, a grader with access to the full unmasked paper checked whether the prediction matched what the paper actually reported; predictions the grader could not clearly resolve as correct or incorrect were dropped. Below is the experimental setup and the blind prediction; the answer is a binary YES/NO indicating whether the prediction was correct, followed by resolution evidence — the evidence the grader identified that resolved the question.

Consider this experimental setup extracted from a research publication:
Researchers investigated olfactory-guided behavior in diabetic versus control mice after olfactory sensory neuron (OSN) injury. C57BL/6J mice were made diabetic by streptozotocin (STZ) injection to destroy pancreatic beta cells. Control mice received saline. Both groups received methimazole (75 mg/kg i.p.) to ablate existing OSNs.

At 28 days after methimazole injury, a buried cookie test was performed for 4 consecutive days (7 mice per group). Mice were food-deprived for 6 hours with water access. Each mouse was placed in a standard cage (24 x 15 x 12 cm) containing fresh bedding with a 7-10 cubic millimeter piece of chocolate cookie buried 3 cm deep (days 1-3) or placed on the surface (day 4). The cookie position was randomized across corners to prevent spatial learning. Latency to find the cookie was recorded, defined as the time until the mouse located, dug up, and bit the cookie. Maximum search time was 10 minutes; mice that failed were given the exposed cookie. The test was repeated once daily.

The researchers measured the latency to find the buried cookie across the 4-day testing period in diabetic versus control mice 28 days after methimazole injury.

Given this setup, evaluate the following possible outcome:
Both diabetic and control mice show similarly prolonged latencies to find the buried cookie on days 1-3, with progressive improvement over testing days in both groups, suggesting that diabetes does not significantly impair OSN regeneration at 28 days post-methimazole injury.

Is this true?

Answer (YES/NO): NO